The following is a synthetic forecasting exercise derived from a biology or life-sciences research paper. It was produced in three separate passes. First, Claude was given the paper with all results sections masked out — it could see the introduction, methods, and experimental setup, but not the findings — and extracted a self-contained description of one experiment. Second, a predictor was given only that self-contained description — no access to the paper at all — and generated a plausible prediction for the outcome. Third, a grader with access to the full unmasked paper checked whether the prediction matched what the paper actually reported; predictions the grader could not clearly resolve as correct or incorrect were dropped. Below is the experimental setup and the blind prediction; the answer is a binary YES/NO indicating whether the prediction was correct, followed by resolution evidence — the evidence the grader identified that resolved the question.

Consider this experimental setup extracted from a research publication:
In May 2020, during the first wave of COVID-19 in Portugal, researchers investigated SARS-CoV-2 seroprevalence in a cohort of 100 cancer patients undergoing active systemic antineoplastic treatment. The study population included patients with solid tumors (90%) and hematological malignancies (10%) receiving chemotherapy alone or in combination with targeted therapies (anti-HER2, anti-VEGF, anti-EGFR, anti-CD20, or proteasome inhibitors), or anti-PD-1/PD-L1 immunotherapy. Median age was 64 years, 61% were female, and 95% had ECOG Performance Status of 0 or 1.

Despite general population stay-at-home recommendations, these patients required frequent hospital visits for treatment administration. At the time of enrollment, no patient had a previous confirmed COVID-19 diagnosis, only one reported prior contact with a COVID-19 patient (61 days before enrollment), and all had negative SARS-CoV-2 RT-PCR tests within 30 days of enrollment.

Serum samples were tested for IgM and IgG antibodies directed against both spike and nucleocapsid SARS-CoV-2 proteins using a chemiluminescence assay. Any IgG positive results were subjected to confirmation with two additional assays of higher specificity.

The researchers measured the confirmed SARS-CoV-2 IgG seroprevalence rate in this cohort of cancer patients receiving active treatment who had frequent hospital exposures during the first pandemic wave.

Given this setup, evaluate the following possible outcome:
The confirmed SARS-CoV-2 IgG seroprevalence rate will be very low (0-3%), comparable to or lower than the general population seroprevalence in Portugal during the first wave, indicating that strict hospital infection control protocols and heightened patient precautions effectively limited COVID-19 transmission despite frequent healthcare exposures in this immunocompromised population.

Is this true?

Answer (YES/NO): YES